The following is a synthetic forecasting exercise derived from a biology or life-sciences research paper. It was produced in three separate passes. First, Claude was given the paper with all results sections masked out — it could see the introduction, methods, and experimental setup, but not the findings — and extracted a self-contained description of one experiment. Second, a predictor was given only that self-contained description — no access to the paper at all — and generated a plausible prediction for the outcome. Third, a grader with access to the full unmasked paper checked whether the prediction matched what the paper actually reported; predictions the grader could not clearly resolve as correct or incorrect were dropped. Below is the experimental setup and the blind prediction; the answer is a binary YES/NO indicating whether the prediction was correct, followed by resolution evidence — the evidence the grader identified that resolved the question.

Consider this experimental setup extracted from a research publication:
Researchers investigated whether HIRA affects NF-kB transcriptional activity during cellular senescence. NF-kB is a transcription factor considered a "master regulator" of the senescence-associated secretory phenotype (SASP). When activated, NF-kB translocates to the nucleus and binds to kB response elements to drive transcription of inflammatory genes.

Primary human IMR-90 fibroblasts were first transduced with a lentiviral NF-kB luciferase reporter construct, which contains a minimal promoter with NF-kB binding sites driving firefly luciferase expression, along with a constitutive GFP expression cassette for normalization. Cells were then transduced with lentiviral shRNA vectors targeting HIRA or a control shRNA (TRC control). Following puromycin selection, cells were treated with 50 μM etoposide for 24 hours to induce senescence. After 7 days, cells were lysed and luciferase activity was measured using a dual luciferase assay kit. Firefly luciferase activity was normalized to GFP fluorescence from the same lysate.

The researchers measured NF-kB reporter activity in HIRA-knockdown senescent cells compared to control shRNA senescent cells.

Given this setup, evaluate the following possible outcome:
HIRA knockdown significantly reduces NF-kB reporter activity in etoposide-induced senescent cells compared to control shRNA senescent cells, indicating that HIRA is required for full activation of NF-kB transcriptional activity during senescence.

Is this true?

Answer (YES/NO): YES